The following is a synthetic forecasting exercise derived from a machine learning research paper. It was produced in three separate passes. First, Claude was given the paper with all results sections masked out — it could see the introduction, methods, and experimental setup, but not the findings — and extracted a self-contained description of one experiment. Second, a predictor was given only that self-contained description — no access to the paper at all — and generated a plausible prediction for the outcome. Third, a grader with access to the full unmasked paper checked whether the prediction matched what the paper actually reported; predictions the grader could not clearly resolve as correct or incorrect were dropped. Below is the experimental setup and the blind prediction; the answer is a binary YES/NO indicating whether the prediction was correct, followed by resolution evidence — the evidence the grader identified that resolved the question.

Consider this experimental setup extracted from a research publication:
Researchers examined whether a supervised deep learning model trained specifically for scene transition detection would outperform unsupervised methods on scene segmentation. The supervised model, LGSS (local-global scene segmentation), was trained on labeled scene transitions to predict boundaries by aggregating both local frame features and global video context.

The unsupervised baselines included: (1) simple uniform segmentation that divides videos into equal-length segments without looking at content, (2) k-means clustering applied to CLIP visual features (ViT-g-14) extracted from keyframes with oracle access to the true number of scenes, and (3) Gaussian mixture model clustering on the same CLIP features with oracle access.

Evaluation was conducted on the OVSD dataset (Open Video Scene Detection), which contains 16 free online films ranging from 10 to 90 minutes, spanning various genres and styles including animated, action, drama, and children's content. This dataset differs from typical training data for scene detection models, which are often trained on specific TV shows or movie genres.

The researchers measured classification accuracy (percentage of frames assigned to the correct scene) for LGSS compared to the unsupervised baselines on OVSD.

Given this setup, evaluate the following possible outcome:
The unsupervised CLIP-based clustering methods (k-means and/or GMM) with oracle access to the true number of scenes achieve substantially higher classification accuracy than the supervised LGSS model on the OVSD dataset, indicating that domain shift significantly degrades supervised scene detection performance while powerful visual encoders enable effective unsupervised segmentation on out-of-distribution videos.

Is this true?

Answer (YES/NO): NO